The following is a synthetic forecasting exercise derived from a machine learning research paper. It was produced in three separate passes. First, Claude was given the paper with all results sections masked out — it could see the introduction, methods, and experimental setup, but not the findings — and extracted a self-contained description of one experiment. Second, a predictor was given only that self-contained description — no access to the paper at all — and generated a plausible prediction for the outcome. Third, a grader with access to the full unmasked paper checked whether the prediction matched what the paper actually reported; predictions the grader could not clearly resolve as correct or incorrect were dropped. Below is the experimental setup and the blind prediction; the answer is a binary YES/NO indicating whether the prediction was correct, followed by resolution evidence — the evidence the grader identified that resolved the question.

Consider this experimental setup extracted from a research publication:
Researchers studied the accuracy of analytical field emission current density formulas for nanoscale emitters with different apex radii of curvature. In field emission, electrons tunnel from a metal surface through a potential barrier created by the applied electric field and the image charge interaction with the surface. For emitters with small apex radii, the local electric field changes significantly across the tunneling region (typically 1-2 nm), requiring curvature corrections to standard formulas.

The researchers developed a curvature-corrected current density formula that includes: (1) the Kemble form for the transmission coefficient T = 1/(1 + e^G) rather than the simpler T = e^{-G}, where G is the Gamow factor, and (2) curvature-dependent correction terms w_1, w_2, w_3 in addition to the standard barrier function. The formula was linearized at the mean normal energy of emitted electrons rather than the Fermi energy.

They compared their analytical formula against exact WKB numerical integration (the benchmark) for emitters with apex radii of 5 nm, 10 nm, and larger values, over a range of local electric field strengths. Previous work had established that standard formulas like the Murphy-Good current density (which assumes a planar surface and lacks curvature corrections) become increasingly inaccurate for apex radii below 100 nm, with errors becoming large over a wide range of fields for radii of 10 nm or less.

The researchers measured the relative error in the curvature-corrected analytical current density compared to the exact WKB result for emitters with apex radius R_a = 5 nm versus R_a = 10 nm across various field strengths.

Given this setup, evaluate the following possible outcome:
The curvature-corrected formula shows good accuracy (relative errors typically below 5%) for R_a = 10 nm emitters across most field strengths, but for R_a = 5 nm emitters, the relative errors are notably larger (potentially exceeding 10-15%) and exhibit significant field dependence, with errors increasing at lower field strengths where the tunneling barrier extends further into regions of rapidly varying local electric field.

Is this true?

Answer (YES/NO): NO